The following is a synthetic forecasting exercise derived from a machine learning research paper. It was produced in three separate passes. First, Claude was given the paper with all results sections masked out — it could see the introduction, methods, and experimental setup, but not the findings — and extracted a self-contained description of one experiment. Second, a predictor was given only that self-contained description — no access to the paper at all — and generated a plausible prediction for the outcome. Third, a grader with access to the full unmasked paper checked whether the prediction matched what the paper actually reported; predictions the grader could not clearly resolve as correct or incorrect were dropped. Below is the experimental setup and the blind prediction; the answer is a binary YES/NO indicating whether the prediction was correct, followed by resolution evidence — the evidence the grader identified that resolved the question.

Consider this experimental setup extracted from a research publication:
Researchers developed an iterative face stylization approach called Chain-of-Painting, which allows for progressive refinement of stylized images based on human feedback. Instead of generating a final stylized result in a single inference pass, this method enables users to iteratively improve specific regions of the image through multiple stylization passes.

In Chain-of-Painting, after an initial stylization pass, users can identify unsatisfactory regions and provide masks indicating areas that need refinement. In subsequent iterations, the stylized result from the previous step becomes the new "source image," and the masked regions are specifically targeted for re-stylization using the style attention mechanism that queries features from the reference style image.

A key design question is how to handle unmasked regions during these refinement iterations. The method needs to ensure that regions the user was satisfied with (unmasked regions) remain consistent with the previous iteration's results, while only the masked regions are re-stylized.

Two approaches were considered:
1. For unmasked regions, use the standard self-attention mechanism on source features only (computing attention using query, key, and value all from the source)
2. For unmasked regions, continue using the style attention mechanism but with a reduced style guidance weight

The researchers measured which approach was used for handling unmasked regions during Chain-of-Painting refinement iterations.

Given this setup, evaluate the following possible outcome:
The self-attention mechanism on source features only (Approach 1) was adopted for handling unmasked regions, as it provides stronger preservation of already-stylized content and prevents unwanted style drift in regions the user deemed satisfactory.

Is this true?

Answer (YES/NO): YES